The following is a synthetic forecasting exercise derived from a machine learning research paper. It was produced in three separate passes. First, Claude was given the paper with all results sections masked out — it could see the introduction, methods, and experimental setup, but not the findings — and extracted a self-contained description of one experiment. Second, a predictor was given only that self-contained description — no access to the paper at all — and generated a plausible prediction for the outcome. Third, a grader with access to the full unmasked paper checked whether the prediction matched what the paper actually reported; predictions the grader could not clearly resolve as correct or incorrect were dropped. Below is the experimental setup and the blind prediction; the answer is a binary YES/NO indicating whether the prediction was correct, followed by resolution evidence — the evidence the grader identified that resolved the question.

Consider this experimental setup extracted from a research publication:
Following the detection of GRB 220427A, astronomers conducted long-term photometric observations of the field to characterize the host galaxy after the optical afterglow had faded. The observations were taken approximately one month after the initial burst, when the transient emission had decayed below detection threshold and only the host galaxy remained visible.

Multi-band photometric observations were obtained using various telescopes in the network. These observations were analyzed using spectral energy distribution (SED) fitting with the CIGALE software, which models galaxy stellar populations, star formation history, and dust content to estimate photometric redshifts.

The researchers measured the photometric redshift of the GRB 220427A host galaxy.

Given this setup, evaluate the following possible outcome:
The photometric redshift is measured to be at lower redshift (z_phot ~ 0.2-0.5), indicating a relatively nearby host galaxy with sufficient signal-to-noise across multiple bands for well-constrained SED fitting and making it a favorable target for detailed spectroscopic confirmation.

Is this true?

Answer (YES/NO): NO